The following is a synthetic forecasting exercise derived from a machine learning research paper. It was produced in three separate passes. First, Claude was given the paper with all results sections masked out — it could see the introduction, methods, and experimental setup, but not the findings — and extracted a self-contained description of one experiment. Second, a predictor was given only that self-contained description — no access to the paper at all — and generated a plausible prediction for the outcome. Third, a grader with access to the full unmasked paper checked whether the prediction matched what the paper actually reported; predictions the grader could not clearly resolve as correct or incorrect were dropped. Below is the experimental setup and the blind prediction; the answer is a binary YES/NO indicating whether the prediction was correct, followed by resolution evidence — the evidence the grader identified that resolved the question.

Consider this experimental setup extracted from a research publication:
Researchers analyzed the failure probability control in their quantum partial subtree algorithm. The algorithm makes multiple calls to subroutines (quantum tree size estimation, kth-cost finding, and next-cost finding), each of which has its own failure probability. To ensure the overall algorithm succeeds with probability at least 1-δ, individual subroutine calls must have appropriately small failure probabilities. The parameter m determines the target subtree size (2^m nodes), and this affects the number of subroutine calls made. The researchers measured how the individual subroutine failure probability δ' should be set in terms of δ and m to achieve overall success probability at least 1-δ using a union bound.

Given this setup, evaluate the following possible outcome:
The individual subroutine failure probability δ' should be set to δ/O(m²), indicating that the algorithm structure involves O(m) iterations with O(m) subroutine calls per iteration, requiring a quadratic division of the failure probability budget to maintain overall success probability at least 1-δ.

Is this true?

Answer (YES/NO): NO